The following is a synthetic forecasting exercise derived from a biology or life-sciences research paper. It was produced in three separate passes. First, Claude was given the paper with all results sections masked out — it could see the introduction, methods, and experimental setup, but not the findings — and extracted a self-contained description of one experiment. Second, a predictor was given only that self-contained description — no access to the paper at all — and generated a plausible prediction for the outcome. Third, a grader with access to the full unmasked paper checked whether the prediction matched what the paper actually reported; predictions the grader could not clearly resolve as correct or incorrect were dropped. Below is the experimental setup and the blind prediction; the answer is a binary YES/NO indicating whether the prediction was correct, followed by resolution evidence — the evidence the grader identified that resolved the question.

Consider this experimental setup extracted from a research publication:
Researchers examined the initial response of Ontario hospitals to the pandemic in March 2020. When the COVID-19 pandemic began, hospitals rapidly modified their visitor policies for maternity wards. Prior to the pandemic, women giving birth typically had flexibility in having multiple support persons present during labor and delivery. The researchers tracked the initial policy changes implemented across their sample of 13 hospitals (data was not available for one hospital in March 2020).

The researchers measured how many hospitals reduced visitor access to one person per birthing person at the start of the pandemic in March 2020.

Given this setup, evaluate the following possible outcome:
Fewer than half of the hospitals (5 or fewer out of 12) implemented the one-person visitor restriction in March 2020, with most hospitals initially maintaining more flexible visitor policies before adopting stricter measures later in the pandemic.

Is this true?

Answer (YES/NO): NO